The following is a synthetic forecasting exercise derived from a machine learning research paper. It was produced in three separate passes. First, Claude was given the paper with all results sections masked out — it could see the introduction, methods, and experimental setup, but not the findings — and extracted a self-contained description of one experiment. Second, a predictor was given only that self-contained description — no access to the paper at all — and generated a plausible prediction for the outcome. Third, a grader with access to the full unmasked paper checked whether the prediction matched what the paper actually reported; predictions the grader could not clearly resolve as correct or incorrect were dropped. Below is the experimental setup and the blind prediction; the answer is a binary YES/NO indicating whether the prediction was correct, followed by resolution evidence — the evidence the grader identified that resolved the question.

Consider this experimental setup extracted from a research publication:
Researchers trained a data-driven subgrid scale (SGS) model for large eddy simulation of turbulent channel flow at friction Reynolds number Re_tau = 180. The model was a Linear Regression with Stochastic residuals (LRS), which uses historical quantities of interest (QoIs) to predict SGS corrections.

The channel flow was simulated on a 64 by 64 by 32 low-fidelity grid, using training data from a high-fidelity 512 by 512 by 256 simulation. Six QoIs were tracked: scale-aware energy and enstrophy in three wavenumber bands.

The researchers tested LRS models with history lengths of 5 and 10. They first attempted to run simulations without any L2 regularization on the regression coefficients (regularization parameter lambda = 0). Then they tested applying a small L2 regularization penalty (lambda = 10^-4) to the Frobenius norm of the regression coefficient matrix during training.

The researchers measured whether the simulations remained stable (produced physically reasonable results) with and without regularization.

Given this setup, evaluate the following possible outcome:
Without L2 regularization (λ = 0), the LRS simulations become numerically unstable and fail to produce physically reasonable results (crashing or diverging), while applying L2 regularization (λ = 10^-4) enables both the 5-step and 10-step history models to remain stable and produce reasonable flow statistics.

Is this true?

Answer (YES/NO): YES